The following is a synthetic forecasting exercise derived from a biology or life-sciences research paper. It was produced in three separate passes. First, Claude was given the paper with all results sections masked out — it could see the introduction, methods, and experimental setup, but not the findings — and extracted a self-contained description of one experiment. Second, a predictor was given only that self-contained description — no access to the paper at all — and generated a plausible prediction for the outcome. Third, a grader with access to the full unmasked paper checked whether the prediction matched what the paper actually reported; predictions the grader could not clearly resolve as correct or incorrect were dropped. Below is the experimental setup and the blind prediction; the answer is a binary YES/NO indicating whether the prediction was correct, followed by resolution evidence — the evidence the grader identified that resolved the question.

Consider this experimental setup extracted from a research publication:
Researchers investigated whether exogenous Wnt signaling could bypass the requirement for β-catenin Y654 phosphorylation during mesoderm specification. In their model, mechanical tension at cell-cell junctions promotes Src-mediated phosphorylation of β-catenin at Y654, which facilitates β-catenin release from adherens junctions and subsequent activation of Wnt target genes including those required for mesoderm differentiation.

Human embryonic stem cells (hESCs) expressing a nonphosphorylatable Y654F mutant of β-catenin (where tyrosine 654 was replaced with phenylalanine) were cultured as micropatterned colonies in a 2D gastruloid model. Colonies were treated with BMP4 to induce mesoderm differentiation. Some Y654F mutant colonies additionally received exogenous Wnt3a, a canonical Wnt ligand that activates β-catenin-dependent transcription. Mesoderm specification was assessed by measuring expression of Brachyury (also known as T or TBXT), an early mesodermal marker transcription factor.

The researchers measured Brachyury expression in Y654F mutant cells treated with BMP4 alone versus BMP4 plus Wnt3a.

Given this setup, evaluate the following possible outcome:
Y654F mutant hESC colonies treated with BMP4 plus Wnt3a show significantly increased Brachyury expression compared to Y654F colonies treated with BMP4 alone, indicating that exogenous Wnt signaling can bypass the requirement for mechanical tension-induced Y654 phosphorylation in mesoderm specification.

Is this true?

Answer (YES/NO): YES